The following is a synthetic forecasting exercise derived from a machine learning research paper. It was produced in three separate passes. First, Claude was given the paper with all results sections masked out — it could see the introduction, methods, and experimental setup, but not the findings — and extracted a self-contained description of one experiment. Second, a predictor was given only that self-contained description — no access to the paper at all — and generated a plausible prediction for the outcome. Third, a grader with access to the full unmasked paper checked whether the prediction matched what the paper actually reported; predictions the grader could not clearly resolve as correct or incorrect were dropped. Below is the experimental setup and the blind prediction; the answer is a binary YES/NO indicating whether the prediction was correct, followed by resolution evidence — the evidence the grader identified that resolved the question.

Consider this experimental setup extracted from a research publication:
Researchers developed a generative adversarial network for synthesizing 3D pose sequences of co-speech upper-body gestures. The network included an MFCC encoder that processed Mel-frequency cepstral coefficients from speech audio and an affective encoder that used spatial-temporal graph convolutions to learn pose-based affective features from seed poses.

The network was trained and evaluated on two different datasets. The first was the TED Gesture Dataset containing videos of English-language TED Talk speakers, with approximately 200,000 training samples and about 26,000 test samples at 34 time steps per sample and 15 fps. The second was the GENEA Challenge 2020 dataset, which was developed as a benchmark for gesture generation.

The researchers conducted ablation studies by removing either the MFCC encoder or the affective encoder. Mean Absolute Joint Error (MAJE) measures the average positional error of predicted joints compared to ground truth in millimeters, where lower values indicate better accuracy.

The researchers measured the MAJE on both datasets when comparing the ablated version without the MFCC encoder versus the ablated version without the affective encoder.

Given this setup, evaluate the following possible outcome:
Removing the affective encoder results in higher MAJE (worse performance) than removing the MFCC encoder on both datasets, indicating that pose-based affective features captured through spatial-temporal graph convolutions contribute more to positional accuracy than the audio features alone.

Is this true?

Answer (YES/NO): NO